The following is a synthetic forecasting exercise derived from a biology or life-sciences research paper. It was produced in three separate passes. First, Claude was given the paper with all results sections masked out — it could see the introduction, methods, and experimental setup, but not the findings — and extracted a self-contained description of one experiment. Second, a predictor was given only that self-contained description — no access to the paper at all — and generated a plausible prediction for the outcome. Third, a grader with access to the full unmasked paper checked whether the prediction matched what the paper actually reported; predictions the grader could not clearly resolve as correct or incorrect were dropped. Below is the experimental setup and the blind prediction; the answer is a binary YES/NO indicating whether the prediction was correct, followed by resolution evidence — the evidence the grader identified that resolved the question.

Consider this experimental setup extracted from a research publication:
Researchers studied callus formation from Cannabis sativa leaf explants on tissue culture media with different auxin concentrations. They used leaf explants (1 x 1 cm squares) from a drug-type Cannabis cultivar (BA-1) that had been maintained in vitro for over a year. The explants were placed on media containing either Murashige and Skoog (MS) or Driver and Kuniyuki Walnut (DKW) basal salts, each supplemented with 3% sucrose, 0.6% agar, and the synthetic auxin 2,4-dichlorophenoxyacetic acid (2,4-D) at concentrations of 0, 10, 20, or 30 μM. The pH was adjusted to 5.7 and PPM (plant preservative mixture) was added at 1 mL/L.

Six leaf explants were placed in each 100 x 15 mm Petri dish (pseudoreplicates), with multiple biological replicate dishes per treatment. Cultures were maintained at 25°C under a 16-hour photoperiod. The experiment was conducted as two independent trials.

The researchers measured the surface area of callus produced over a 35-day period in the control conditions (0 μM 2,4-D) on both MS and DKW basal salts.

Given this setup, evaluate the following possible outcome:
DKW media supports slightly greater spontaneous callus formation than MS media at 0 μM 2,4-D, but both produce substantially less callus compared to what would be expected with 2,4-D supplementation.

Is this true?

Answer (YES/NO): NO